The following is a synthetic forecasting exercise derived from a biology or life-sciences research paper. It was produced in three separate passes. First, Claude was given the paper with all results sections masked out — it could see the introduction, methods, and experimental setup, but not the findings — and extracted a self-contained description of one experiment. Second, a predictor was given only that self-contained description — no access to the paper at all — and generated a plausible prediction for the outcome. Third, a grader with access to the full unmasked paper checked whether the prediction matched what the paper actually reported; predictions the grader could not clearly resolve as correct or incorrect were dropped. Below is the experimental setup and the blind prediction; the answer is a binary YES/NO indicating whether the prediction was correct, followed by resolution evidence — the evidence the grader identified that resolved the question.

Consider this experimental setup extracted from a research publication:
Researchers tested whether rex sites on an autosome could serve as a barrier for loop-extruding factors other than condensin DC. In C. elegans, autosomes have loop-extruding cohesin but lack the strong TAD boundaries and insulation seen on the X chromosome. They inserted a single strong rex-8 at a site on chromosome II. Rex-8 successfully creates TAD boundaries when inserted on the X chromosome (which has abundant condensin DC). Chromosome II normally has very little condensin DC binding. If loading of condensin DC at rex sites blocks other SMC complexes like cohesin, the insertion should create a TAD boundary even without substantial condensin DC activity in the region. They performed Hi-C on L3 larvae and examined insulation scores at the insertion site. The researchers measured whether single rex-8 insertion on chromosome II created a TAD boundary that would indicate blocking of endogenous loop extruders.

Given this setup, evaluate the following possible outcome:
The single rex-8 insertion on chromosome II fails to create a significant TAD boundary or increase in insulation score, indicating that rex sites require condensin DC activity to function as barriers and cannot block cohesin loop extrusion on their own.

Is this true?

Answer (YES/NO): YES